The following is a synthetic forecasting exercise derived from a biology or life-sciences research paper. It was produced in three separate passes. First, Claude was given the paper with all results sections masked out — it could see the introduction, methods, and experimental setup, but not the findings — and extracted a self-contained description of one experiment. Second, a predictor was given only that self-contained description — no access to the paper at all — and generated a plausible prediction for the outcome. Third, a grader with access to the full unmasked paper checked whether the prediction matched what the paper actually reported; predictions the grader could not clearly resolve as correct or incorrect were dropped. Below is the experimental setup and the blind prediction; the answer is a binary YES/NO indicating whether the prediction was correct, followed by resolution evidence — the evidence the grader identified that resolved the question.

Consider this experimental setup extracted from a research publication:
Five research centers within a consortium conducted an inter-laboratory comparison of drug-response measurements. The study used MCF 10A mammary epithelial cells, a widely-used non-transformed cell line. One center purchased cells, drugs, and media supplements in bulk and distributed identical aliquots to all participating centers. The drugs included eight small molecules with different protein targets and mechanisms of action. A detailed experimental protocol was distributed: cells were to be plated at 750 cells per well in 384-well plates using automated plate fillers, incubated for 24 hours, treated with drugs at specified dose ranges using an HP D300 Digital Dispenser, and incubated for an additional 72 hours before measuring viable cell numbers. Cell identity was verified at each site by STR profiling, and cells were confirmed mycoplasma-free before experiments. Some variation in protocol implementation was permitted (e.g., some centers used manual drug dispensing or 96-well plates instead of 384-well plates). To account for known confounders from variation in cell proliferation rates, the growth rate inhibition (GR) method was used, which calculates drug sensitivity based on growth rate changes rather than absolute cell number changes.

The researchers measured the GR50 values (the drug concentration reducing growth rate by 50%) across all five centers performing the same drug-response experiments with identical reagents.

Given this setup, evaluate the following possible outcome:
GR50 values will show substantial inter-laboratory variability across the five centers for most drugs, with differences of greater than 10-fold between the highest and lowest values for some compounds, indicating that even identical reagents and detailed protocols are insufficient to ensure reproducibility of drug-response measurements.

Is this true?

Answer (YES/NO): YES